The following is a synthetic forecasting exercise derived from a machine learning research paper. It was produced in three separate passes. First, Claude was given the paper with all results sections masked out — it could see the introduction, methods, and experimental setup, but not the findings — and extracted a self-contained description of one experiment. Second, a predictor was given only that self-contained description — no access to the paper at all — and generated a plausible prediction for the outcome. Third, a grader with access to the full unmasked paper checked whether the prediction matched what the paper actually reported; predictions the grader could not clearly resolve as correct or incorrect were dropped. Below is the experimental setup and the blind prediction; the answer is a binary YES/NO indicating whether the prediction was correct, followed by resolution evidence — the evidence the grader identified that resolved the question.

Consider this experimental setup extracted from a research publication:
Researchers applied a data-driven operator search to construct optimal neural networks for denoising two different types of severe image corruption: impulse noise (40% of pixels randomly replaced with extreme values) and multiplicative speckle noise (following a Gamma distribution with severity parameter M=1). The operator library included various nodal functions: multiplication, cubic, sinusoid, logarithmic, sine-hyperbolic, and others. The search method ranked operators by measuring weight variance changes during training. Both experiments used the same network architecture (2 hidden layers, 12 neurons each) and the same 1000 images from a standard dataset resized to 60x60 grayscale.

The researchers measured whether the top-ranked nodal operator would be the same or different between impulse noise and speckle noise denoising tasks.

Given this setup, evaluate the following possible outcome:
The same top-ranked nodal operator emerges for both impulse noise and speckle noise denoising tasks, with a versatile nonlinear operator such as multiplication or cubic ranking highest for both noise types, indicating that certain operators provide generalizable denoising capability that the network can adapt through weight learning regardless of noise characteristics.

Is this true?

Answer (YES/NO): NO